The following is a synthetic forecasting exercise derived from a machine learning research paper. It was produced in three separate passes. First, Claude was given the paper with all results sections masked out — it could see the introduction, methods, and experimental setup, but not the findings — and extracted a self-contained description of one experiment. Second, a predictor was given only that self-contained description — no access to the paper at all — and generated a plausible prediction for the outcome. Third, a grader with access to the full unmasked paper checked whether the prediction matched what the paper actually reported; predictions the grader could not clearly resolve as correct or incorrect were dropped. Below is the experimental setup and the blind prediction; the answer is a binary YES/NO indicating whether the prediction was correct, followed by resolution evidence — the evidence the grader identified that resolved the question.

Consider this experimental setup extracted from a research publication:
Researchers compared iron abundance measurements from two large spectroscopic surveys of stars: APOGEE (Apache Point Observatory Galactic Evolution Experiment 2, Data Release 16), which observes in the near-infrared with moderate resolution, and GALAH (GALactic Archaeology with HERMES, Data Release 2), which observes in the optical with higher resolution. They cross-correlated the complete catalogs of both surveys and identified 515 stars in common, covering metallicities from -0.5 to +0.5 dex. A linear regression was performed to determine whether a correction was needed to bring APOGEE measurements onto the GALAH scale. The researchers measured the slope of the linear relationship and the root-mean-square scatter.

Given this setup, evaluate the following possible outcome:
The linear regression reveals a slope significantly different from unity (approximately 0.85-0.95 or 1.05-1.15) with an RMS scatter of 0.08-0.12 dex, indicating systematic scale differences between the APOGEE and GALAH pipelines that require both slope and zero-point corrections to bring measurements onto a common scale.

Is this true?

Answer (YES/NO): NO